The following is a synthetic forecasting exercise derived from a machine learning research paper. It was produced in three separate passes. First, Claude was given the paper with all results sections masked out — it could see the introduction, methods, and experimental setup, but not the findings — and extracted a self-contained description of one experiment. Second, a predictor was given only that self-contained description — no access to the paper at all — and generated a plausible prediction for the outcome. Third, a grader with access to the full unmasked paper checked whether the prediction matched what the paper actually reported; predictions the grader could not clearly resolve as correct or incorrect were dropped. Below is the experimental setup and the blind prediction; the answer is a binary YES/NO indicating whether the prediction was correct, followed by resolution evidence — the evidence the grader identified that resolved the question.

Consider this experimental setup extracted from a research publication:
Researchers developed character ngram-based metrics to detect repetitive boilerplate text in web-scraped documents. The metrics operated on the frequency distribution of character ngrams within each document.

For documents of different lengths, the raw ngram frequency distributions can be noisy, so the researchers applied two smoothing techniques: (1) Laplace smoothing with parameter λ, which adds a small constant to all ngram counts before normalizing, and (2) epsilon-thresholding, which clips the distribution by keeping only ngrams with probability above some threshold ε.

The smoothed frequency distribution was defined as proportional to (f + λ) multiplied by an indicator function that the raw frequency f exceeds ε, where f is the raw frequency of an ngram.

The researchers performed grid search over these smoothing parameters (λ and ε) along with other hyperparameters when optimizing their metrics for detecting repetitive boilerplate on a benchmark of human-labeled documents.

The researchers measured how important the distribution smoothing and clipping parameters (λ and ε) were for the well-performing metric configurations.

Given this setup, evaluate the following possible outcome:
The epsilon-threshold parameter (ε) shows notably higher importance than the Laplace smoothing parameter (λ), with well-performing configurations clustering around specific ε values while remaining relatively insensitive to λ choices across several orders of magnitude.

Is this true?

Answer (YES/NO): NO